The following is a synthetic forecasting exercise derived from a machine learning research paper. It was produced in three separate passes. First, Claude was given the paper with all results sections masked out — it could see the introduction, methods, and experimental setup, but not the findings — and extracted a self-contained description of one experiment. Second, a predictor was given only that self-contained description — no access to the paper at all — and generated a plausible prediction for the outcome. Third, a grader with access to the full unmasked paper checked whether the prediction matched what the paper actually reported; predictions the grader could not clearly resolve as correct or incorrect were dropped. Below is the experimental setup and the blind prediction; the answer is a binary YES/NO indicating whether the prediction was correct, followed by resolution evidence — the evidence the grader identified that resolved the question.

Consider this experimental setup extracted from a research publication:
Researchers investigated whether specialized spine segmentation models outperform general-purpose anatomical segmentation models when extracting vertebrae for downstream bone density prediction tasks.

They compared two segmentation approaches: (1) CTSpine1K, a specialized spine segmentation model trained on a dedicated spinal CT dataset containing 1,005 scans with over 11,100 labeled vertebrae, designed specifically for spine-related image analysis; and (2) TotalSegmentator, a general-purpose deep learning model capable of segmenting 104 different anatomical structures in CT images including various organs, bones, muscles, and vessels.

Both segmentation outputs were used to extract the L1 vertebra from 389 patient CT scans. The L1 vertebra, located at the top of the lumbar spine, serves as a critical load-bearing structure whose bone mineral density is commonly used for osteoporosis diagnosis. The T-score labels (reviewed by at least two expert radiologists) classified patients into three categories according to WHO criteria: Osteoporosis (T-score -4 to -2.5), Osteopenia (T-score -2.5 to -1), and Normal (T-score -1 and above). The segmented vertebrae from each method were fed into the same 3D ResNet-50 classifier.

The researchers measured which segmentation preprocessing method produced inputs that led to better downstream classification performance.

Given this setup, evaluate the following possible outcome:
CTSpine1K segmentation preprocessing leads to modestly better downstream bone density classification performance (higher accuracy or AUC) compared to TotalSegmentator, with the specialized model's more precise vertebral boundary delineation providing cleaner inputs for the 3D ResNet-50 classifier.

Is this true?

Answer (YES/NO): NO